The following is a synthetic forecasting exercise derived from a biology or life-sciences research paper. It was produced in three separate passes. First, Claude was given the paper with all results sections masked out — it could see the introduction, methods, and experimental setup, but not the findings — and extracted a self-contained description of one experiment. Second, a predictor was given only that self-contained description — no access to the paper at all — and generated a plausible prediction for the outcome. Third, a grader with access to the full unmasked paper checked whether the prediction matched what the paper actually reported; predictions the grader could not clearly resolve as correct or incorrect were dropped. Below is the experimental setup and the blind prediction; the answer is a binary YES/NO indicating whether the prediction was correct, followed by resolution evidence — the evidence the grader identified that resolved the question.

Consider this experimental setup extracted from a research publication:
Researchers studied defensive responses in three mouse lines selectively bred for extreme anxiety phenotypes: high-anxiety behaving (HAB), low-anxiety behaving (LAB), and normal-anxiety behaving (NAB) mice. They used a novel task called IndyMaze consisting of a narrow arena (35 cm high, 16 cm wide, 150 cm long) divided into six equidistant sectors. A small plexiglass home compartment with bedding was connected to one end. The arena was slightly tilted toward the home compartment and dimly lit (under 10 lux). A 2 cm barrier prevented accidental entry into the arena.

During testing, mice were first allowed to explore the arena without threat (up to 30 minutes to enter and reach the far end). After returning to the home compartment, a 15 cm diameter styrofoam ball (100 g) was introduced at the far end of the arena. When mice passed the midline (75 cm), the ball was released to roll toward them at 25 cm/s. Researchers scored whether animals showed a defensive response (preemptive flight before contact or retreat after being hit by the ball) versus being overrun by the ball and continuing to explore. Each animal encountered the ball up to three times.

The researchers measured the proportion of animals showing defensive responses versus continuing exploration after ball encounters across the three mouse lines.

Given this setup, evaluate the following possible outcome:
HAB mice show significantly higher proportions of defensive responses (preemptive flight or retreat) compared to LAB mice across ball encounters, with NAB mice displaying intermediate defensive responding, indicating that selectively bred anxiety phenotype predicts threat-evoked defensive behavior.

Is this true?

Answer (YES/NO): NO